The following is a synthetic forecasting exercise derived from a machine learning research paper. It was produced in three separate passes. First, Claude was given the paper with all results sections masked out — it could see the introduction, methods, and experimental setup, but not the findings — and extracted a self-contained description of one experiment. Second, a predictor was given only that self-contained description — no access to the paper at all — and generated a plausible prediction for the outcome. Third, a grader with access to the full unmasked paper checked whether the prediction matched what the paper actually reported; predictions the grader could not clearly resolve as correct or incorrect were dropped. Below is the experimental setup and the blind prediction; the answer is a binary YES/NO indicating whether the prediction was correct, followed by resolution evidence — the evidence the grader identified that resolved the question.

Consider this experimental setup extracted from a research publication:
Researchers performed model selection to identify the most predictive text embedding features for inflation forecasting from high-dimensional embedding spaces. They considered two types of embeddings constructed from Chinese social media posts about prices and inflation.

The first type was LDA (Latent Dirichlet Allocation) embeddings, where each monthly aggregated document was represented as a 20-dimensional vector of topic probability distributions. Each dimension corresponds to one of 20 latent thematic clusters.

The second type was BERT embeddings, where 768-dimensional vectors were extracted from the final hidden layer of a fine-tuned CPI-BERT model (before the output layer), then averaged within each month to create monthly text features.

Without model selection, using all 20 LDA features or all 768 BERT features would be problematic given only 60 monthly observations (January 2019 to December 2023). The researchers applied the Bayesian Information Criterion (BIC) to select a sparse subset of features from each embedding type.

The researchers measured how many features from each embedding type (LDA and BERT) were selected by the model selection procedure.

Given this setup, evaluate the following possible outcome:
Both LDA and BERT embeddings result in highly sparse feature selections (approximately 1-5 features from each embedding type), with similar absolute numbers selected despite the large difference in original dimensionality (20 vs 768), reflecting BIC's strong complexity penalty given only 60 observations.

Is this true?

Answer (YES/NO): YES